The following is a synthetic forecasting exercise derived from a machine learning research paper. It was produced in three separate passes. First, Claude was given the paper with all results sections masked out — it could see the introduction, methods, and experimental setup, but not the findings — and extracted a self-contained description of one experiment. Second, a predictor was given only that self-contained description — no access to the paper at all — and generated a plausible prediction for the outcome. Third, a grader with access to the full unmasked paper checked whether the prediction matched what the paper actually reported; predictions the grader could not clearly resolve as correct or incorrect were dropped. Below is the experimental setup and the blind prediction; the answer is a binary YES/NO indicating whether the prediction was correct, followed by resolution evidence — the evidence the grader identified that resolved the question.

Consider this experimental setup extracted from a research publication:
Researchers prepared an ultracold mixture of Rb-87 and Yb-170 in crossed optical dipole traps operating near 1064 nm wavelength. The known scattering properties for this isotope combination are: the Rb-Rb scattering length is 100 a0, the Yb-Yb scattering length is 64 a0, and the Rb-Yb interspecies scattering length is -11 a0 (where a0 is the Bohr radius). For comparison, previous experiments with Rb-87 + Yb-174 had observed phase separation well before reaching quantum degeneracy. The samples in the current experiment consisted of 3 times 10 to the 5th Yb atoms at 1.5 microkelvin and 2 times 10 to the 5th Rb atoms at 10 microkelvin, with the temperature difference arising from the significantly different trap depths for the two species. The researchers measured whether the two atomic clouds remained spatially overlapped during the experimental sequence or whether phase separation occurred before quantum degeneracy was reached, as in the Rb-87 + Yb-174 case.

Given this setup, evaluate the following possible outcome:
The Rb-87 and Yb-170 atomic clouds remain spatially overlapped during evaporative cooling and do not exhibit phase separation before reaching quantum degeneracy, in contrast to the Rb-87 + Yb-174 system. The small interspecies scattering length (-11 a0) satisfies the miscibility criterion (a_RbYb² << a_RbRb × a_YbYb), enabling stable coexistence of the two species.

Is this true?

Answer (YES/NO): YES